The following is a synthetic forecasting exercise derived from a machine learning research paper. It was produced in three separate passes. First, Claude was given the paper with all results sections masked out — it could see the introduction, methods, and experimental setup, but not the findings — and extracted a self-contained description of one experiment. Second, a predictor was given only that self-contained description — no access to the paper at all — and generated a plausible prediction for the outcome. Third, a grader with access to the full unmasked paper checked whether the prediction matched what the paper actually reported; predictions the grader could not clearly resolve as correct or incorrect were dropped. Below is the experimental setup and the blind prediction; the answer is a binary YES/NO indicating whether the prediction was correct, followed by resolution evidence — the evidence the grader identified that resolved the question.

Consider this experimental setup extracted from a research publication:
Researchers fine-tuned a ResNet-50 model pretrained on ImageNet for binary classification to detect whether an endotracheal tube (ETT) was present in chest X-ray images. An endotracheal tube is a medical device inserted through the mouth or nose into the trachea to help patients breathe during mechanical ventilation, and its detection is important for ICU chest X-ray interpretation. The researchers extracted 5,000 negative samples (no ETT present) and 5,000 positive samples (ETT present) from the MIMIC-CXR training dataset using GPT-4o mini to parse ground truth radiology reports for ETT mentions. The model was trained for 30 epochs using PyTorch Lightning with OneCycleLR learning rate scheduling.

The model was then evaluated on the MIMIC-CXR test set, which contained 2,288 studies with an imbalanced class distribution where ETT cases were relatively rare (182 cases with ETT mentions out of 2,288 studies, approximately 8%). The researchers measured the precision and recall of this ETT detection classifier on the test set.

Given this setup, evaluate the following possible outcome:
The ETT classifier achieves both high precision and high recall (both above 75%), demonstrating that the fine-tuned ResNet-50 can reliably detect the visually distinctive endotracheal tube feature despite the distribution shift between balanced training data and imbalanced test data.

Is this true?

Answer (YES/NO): NO